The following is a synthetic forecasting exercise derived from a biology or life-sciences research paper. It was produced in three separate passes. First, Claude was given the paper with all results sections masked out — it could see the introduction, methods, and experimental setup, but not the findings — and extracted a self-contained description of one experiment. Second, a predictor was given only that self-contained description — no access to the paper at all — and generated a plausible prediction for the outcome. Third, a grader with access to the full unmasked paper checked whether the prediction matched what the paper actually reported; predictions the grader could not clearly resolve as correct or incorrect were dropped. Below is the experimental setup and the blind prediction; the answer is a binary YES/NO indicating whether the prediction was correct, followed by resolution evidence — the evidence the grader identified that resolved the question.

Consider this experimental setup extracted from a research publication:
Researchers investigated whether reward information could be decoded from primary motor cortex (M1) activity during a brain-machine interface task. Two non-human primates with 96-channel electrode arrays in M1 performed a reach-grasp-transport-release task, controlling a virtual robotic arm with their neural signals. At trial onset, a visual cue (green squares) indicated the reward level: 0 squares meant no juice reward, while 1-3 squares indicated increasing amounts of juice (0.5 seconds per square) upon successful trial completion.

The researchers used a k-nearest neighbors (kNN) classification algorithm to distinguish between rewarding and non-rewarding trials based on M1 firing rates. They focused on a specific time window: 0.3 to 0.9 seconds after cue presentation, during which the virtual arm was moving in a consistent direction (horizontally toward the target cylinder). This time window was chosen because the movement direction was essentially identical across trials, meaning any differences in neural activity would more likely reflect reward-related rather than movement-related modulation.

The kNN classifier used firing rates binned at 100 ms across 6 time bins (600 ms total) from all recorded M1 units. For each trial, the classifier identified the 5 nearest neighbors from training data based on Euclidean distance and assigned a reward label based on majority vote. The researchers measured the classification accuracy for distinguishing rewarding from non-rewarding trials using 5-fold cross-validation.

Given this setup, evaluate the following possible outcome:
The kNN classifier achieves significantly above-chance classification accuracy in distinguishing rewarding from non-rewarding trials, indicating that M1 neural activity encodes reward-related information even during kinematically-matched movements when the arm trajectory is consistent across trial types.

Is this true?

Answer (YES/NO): YES